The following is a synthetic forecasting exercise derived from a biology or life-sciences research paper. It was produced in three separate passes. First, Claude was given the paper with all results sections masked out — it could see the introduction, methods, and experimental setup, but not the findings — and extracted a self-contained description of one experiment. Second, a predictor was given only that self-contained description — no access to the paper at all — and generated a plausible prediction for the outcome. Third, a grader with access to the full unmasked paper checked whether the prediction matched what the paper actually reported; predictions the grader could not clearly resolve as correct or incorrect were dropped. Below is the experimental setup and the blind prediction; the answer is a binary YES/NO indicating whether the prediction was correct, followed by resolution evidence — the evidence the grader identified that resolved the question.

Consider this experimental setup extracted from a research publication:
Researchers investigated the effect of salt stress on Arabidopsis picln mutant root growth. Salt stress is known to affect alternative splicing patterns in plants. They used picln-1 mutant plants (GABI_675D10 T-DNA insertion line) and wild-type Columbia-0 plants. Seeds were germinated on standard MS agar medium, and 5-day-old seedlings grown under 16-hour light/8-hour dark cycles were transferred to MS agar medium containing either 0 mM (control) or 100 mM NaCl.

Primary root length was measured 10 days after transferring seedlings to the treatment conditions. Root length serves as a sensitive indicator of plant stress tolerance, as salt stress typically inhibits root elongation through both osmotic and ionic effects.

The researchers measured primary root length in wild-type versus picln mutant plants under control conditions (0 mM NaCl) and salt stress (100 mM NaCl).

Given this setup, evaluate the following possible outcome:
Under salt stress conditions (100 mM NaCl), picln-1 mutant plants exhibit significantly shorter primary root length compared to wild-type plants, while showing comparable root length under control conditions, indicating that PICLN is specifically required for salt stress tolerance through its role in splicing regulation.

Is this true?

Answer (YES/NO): NO